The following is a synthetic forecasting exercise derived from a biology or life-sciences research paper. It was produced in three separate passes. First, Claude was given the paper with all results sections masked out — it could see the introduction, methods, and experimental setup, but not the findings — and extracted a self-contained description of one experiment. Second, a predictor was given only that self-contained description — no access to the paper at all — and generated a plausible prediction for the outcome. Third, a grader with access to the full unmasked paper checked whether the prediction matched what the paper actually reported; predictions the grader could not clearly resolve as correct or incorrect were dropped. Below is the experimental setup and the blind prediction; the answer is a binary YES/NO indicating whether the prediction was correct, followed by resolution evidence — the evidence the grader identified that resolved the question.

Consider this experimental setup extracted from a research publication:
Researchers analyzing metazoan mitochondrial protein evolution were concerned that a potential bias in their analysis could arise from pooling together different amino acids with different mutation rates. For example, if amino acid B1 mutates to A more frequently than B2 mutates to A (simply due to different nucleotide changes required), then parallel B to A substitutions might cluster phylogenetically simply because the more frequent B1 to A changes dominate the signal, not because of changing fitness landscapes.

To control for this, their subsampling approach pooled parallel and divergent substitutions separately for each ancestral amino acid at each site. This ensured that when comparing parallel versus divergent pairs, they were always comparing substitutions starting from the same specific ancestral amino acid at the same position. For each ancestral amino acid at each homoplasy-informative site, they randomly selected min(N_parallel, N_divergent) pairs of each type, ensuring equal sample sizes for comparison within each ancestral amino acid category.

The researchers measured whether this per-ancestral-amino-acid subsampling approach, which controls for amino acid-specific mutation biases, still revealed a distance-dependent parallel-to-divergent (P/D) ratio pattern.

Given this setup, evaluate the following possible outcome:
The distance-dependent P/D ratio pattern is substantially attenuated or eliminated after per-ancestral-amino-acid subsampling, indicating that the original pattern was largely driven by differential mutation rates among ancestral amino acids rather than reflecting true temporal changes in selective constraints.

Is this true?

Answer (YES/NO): NO